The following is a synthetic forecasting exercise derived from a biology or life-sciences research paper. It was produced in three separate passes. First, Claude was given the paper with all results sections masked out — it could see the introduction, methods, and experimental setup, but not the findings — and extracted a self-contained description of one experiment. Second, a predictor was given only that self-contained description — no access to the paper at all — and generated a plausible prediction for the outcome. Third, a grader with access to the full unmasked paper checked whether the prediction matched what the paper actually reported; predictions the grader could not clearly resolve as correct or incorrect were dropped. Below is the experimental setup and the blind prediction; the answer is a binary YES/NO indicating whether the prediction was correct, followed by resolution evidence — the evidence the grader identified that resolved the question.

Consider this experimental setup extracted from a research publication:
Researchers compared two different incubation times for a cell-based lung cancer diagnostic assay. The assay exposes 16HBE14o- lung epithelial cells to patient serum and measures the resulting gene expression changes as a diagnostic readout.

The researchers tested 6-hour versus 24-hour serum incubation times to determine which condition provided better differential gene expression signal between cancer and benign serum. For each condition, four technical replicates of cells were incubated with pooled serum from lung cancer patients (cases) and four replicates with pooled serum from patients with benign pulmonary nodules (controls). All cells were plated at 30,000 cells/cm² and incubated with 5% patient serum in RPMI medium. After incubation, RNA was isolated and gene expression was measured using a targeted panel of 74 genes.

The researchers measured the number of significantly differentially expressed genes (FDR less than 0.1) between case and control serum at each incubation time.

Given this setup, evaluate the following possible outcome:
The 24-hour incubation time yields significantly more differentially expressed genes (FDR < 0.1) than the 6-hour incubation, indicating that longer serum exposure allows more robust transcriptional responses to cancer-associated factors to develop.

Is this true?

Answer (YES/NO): YES